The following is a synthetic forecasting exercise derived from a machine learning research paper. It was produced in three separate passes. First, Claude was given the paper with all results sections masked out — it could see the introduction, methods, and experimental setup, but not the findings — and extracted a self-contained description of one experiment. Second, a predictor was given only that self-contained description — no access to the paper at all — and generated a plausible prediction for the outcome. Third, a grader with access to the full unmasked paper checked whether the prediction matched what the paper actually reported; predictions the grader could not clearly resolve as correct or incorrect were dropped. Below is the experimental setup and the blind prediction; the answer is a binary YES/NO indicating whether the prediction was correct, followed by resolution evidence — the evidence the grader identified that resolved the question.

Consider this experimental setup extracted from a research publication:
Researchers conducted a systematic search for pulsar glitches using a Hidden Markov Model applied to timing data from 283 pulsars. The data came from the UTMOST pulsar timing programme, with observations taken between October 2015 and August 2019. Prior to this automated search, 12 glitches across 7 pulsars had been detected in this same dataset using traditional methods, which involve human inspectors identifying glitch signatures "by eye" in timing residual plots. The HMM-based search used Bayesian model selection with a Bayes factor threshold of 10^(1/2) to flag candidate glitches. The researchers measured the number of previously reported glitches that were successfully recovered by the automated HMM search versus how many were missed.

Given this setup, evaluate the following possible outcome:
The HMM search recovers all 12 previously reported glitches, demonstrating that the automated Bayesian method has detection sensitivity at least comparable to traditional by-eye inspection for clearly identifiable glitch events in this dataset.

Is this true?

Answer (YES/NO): NO